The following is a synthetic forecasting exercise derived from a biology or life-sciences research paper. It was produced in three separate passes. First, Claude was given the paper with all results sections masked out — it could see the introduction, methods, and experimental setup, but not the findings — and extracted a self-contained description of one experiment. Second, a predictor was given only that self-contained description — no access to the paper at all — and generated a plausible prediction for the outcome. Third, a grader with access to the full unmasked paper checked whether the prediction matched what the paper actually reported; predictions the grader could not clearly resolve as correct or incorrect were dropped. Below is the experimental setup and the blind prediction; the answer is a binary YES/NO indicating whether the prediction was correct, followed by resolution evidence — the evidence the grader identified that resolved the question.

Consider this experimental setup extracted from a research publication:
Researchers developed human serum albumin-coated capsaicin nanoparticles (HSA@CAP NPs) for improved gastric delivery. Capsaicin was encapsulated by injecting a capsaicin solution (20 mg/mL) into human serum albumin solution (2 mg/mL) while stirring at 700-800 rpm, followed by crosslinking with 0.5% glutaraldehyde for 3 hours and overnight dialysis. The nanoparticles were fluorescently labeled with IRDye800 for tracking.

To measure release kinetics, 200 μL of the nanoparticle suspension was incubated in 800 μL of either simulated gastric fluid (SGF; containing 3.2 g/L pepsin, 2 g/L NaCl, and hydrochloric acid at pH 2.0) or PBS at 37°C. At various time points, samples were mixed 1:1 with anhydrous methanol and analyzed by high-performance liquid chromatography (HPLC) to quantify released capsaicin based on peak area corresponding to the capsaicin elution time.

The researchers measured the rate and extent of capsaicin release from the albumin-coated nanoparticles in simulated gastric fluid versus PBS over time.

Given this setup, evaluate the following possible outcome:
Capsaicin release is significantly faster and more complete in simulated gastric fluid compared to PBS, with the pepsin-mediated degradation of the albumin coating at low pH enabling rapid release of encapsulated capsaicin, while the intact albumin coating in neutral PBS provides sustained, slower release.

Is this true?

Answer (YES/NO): YES